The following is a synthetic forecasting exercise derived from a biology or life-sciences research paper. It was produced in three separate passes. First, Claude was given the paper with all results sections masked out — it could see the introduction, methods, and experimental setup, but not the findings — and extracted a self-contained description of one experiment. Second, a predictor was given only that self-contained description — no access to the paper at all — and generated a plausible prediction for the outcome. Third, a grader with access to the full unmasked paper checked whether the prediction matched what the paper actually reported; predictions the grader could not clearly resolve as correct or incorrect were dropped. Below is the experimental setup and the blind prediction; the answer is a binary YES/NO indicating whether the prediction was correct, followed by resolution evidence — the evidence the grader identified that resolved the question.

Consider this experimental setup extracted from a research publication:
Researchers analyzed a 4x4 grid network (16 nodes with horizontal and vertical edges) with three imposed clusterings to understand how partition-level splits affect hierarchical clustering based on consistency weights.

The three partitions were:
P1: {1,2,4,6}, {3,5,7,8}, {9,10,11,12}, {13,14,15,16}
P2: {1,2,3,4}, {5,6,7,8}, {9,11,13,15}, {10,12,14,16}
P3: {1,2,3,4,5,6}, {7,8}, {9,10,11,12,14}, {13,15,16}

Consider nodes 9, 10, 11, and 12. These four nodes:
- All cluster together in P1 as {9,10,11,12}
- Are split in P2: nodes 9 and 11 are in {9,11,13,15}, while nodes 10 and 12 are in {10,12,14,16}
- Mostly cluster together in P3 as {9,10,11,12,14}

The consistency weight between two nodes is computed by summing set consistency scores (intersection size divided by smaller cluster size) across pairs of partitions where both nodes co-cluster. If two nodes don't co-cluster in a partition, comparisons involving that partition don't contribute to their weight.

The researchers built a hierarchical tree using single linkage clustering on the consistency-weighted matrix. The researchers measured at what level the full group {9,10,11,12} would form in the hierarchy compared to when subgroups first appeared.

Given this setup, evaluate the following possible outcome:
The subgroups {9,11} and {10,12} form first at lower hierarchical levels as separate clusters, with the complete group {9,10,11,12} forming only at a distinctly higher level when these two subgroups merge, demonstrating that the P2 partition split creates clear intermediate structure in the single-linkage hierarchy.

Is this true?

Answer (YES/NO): NO